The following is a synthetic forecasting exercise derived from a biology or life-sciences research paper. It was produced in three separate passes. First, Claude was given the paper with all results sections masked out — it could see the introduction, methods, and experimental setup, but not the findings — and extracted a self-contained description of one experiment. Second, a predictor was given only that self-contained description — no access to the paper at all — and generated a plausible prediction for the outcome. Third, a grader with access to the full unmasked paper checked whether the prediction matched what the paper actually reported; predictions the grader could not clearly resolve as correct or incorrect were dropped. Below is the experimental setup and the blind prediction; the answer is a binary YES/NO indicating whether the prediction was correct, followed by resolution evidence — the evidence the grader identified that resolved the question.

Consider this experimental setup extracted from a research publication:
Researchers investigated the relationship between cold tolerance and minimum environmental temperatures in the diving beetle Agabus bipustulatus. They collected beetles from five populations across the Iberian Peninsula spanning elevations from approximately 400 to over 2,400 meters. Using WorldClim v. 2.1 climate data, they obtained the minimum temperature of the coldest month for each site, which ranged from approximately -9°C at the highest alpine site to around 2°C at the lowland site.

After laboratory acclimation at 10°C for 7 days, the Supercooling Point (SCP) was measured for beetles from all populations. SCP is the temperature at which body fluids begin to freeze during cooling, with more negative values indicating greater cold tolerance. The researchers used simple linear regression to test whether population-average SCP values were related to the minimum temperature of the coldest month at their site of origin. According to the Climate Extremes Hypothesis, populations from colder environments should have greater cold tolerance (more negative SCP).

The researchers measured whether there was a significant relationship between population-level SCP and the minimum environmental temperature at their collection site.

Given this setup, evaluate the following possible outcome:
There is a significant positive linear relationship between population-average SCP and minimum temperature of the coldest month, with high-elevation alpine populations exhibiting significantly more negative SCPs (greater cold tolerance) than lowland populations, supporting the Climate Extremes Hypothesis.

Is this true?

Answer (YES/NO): NO